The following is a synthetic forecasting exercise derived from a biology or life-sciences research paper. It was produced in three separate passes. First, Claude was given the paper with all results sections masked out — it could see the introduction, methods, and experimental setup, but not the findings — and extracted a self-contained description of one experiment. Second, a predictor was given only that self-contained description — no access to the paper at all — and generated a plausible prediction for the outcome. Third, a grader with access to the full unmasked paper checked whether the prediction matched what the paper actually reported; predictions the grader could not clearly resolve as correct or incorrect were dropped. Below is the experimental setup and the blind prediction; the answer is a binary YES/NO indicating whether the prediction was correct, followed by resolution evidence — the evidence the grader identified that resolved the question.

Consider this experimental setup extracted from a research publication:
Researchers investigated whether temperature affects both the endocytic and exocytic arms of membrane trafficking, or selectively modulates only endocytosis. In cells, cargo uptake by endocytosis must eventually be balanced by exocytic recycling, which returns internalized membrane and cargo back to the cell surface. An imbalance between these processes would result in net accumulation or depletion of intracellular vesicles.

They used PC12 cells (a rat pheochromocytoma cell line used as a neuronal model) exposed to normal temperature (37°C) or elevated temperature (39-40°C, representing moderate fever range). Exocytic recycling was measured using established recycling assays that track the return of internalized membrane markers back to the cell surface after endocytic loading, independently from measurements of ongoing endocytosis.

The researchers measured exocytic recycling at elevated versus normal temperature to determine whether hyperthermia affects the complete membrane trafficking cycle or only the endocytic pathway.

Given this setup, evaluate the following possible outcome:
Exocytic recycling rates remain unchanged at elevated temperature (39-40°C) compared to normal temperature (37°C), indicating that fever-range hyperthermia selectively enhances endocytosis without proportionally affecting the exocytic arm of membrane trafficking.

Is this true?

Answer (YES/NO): NO